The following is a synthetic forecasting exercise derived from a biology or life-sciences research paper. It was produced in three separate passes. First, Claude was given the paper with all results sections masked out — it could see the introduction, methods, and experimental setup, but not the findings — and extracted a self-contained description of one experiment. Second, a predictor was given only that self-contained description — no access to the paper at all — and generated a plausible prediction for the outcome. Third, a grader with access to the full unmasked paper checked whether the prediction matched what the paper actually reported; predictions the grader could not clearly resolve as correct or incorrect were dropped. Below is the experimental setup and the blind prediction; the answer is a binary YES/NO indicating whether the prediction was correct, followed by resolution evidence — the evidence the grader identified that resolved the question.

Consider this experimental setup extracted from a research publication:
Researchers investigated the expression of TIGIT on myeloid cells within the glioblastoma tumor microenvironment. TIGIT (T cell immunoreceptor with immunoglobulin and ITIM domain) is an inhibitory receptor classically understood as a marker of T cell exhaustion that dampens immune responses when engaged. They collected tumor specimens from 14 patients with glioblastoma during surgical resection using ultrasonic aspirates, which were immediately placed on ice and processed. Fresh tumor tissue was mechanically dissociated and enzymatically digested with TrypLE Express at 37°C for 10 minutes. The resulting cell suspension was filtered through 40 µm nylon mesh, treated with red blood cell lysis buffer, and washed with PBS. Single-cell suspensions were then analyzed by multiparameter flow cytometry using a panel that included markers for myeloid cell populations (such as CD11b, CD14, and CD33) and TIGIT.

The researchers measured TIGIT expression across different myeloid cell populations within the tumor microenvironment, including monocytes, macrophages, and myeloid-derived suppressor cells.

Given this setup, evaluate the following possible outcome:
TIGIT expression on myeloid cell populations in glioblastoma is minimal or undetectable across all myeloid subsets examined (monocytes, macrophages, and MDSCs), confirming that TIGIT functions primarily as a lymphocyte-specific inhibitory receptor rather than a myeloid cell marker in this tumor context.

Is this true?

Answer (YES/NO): NO